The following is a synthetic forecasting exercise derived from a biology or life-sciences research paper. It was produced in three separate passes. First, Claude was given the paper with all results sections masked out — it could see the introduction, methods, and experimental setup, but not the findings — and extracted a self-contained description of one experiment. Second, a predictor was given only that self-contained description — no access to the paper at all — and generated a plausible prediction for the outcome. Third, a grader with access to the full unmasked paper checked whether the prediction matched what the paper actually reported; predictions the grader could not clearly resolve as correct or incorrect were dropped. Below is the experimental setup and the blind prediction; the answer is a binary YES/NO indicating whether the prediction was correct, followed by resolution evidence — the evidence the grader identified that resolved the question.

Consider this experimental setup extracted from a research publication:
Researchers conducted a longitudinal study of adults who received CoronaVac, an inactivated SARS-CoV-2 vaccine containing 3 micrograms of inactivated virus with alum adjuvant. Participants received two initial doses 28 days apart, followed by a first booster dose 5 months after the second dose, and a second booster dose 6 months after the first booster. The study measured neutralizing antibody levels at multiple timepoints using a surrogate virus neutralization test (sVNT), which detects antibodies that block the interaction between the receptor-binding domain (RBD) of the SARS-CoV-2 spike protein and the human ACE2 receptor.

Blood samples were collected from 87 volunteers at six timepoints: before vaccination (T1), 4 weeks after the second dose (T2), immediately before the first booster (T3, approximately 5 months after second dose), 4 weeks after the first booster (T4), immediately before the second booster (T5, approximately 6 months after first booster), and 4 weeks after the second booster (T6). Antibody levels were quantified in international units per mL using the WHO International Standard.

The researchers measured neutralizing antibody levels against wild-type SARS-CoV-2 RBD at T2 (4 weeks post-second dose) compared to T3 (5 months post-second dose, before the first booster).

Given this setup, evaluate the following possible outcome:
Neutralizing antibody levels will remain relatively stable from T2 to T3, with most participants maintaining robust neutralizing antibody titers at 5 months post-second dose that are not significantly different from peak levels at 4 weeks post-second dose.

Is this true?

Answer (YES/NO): NO